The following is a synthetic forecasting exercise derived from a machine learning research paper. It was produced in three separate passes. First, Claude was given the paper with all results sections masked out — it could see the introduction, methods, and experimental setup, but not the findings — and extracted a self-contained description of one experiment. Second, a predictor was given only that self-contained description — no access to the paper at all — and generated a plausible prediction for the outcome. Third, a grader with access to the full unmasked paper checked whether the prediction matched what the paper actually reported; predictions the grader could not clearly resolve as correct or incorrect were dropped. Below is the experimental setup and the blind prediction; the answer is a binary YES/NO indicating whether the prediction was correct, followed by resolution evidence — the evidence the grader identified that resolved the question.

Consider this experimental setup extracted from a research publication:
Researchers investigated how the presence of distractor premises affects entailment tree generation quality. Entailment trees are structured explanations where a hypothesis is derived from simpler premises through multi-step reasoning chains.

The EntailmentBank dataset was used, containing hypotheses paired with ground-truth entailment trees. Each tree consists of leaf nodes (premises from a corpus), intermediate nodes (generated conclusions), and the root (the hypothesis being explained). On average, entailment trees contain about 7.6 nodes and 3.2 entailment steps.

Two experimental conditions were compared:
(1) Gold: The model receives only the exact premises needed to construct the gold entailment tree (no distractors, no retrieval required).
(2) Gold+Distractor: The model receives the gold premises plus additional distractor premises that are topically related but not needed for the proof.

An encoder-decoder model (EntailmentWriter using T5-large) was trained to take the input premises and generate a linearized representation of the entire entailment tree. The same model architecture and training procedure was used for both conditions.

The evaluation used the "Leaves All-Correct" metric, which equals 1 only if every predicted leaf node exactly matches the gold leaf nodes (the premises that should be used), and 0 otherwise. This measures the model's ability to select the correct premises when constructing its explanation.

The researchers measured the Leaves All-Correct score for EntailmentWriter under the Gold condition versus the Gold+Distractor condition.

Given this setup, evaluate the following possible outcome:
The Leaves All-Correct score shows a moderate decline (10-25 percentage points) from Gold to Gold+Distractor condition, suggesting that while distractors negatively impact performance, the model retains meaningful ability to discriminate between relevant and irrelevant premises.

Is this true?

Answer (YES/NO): NO